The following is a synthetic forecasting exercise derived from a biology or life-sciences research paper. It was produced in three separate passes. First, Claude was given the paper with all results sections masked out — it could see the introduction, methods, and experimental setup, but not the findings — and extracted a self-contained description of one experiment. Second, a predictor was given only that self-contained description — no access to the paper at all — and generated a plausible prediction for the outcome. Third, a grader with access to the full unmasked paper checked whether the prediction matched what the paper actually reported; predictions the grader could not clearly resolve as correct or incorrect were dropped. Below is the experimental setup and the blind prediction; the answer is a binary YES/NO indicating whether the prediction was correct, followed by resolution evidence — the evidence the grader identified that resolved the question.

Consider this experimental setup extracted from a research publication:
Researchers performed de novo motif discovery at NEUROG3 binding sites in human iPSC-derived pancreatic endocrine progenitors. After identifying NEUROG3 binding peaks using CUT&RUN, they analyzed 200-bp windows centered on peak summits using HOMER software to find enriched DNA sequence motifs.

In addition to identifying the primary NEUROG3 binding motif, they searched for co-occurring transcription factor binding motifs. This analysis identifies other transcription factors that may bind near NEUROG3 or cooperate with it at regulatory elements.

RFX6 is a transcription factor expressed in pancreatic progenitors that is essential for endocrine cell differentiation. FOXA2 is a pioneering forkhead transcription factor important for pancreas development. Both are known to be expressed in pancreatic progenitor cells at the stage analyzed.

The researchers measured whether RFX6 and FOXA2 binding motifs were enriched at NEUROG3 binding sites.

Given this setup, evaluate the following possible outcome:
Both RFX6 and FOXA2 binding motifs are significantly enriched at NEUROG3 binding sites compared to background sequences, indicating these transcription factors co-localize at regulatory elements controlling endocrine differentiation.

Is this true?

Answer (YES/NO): YES